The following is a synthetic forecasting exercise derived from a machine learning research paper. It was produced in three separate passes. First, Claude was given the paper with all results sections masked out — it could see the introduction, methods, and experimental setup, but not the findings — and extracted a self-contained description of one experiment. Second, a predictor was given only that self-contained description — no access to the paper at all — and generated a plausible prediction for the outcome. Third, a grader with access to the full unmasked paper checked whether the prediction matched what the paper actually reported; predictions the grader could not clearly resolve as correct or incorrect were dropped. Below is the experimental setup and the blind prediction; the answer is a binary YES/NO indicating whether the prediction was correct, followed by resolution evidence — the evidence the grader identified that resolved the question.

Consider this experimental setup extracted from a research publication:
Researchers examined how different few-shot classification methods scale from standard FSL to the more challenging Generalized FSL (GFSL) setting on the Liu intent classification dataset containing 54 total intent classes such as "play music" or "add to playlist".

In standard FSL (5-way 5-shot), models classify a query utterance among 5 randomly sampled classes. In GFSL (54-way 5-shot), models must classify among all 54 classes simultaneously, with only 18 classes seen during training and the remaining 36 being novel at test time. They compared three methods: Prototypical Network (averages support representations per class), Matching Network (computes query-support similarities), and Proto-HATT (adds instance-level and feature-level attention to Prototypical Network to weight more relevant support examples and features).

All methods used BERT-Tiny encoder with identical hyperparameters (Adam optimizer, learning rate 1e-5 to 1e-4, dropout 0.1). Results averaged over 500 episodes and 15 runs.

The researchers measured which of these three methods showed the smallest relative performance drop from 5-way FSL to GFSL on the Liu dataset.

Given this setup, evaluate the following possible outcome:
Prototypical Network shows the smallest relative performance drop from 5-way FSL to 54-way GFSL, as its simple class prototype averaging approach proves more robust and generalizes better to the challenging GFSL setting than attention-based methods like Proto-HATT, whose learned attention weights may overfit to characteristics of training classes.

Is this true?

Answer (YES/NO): NO